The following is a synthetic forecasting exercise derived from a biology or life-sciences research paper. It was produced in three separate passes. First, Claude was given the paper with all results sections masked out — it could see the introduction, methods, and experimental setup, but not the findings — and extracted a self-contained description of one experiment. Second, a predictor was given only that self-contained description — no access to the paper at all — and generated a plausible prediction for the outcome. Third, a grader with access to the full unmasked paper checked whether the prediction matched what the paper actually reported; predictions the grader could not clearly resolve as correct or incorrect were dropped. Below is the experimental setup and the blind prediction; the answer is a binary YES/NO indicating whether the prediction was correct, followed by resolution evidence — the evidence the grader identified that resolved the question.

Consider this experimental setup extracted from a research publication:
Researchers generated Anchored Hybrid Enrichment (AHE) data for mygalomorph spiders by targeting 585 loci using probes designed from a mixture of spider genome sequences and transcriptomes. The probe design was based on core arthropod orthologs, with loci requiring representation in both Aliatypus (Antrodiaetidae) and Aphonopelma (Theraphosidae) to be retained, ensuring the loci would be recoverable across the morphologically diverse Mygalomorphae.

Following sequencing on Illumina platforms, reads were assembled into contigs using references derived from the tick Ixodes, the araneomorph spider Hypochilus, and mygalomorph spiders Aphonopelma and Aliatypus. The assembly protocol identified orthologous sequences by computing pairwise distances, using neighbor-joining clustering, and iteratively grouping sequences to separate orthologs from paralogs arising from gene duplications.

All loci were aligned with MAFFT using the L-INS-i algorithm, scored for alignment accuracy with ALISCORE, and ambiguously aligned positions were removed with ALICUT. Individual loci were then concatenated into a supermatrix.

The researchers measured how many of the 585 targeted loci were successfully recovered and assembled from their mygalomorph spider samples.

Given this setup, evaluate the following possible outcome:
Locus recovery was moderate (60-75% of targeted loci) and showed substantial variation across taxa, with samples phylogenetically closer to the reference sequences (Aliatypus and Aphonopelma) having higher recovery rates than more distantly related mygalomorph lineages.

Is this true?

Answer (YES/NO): NO